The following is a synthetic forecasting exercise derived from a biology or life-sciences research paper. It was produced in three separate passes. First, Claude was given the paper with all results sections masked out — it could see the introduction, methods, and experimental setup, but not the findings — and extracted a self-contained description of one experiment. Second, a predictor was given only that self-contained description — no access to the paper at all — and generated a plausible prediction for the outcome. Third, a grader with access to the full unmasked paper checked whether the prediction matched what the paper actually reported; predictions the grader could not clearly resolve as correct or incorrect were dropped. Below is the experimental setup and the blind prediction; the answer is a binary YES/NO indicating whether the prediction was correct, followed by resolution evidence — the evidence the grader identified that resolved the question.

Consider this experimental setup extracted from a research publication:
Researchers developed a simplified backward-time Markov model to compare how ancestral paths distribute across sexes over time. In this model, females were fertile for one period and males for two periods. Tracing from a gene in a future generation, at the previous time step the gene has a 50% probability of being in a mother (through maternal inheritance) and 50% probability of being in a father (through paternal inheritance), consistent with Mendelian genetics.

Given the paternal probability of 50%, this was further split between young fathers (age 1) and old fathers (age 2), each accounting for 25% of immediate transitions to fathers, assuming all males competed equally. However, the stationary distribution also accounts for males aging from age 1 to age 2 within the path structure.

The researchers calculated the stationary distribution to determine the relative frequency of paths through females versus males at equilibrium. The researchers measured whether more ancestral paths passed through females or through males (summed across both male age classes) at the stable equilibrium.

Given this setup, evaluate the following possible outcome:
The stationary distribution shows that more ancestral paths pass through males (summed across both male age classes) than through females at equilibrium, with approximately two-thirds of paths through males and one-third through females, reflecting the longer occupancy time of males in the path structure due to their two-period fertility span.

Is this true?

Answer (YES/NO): NO